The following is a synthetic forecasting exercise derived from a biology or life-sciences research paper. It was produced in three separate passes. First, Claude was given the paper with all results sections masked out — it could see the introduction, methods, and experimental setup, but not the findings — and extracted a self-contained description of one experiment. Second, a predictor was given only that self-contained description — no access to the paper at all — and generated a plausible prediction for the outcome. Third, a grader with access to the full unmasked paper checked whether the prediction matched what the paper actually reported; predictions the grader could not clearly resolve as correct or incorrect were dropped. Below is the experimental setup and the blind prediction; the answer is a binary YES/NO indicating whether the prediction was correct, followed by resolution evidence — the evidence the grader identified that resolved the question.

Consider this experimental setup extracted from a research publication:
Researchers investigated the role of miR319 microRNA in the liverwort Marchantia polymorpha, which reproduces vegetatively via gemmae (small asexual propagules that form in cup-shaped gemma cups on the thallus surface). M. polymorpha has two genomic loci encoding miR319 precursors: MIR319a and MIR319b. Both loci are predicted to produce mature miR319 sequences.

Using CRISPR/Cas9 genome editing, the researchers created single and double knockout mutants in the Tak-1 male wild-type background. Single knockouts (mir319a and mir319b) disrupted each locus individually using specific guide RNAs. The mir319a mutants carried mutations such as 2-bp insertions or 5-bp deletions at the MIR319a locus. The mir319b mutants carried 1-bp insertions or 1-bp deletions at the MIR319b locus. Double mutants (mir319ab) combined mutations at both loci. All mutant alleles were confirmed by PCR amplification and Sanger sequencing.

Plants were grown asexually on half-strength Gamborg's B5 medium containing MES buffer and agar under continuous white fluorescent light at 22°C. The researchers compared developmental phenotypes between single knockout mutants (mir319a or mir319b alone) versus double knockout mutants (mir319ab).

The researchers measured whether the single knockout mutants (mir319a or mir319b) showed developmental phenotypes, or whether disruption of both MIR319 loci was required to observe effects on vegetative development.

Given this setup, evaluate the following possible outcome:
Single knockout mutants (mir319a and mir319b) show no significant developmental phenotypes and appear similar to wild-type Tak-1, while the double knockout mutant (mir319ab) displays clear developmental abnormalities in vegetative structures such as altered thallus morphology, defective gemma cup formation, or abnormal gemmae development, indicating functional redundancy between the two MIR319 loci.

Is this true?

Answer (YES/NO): NO